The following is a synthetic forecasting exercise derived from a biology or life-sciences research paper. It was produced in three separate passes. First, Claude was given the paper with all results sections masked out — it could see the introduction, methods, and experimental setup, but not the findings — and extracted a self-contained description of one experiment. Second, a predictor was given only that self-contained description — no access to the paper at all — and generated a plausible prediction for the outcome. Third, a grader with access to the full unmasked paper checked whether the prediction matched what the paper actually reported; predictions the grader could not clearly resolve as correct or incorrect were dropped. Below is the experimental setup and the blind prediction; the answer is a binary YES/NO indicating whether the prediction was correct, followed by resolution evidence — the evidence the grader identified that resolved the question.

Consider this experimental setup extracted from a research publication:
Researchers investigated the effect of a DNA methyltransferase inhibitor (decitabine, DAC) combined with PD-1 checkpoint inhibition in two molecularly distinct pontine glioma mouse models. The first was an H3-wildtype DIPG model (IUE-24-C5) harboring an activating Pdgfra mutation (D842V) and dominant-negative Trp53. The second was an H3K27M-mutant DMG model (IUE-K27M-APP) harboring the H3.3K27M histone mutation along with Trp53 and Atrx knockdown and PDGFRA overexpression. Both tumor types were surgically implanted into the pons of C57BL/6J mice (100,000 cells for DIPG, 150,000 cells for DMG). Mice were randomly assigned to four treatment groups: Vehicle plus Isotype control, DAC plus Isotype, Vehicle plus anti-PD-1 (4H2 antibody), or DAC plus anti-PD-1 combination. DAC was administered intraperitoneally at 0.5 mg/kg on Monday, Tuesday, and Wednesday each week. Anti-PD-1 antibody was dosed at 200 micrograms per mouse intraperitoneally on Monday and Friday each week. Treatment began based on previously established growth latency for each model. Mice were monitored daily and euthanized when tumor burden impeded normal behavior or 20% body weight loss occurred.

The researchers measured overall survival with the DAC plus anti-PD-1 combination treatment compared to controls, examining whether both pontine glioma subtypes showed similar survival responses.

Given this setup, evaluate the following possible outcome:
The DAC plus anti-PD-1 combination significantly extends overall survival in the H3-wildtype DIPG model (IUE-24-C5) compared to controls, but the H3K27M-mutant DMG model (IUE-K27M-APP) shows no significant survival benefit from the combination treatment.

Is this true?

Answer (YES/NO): YES